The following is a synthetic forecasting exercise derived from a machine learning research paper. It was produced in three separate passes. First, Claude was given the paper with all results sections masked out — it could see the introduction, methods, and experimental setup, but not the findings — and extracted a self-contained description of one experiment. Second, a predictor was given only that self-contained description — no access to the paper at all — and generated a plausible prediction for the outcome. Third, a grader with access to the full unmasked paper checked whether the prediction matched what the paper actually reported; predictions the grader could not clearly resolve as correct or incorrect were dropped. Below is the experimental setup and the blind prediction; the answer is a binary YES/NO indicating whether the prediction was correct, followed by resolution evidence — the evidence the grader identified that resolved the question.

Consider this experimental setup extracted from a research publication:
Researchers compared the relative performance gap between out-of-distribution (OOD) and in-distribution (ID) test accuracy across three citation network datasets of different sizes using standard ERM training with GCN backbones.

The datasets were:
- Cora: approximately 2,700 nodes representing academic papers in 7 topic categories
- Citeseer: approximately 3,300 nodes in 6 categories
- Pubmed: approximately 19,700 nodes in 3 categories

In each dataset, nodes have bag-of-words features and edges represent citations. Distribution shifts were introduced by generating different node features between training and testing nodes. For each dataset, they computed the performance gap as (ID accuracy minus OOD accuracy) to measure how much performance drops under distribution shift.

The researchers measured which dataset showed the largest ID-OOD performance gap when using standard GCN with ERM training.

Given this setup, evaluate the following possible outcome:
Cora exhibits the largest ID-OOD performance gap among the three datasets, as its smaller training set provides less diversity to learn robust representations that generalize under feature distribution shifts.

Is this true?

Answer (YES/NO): YES